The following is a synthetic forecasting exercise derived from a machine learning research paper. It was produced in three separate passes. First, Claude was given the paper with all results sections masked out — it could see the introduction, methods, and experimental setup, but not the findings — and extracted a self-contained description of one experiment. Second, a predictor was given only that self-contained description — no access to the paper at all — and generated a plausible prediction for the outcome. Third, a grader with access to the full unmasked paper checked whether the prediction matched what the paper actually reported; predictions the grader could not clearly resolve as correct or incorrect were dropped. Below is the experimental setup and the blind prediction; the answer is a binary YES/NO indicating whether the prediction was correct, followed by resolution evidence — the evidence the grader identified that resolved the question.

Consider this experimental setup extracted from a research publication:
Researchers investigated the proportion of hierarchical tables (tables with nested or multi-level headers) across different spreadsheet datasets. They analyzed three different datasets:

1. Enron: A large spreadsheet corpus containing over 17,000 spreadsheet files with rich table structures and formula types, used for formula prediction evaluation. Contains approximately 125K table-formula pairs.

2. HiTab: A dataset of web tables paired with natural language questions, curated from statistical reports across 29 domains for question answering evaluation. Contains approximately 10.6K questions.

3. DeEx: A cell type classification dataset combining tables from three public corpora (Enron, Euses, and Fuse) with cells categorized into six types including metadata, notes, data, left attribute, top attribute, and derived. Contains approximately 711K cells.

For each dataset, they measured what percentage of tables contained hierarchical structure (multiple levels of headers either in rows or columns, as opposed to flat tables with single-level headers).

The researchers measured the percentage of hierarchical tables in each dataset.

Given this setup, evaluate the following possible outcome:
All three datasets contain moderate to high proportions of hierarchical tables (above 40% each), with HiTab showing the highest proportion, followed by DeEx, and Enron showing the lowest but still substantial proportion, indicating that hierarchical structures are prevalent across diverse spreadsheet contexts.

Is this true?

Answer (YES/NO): NO